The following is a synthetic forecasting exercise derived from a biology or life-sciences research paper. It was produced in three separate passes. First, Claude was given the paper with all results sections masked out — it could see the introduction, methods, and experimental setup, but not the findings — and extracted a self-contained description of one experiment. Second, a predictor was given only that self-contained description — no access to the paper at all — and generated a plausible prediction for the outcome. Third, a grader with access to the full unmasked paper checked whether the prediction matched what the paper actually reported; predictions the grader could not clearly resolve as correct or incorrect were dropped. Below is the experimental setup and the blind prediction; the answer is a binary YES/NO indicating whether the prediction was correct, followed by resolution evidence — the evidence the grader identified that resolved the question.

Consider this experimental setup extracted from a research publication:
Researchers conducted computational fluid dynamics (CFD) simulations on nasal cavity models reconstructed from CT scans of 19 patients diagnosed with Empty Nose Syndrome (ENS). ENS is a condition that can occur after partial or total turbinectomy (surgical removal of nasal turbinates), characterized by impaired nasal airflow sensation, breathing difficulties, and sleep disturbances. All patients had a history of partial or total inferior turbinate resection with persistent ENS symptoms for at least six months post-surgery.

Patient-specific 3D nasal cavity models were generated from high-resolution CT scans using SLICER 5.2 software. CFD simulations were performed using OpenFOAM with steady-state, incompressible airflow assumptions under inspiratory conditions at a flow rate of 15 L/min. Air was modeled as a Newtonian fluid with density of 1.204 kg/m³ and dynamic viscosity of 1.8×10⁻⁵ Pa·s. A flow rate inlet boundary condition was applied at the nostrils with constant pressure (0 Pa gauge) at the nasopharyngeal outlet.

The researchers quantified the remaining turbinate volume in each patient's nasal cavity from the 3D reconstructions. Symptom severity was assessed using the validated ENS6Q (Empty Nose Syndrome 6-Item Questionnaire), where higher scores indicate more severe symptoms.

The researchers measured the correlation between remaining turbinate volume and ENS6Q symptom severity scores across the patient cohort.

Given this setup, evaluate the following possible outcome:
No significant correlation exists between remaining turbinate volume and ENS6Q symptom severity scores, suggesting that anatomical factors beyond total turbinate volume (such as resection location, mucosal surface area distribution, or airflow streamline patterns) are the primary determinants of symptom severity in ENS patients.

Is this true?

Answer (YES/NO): YES